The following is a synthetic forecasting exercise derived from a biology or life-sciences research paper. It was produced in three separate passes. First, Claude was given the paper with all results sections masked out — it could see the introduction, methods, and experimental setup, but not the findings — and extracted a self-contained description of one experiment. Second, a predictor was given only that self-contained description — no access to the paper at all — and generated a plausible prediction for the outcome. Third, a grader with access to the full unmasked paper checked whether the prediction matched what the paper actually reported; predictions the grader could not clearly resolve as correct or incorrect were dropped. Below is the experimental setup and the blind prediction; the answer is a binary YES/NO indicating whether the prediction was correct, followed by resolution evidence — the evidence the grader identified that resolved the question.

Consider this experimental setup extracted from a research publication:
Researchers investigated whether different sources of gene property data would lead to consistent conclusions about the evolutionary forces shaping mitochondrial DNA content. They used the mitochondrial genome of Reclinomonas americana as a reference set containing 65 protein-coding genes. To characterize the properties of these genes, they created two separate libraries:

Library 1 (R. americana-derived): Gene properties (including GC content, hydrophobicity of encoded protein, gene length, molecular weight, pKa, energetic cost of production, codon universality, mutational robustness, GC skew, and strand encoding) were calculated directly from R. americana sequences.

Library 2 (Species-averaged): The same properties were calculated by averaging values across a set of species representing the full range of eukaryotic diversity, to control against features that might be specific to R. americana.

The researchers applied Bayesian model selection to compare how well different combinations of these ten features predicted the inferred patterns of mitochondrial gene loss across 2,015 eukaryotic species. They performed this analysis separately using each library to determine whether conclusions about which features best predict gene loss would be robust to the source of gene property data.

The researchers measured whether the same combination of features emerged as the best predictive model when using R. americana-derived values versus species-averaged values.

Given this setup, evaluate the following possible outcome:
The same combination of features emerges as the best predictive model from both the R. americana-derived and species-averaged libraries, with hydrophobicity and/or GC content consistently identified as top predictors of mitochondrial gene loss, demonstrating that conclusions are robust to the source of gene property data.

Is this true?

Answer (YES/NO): YES